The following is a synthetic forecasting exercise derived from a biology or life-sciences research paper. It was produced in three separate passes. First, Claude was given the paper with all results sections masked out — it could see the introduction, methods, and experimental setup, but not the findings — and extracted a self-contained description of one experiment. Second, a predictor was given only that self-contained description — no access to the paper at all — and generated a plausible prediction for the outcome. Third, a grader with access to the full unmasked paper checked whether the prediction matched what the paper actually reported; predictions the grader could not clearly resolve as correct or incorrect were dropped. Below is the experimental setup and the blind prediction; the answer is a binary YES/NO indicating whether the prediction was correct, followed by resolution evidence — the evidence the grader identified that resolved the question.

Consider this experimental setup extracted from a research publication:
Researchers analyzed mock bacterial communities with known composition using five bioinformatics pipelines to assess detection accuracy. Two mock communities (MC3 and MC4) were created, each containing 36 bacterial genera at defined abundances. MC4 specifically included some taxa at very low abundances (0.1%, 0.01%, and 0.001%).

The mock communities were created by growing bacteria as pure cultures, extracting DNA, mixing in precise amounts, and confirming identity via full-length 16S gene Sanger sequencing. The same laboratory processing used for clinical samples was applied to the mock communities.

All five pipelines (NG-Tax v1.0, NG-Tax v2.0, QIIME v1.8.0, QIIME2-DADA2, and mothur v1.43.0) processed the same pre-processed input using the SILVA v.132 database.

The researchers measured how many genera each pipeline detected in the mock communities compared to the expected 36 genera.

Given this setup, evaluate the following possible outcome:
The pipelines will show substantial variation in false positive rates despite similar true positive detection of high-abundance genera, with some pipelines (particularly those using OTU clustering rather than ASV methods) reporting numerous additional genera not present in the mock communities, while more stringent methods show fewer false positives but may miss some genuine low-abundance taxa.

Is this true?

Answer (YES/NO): YES